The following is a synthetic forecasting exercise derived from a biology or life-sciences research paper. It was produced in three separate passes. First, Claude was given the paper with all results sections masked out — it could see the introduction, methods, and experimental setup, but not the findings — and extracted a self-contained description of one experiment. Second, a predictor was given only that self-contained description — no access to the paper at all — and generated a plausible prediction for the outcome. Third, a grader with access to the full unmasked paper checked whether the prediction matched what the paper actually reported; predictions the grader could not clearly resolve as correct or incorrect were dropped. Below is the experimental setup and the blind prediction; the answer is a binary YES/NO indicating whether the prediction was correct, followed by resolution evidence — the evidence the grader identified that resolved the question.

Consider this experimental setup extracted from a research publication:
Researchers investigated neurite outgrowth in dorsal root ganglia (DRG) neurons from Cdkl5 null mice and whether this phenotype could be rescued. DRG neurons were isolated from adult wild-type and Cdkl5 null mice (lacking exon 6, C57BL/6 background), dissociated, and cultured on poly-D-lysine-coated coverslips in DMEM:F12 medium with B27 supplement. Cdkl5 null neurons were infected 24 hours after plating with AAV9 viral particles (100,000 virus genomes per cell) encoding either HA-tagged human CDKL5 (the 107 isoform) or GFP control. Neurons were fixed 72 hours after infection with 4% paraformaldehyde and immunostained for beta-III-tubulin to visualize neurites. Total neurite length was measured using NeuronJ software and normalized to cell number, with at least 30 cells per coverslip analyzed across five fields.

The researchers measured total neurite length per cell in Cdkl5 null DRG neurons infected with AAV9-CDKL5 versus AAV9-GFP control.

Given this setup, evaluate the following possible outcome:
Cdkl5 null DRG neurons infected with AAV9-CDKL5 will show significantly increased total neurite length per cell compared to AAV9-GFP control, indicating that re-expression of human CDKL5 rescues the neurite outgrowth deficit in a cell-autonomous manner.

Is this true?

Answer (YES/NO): YES